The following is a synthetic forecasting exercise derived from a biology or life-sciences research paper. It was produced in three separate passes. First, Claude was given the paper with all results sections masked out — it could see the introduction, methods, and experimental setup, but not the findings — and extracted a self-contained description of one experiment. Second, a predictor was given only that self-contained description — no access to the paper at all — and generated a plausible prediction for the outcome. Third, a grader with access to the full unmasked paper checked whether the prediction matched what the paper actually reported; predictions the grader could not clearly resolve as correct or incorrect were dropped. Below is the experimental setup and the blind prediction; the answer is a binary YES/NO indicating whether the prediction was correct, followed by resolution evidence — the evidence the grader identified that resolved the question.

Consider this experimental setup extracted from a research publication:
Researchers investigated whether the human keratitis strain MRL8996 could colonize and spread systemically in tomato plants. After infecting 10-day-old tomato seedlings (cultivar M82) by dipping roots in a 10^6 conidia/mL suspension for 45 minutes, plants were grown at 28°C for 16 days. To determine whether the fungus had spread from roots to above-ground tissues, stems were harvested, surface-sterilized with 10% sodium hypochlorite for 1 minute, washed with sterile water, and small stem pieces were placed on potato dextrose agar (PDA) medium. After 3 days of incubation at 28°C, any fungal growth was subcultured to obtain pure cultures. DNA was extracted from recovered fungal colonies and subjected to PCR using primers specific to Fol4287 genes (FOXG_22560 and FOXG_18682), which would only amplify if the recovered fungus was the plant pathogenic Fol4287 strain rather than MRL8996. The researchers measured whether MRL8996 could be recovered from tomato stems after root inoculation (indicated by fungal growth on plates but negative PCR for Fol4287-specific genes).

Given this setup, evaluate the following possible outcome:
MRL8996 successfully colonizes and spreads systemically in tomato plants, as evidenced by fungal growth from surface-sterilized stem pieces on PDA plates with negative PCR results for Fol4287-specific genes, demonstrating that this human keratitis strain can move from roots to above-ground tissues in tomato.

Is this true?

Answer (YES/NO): NO